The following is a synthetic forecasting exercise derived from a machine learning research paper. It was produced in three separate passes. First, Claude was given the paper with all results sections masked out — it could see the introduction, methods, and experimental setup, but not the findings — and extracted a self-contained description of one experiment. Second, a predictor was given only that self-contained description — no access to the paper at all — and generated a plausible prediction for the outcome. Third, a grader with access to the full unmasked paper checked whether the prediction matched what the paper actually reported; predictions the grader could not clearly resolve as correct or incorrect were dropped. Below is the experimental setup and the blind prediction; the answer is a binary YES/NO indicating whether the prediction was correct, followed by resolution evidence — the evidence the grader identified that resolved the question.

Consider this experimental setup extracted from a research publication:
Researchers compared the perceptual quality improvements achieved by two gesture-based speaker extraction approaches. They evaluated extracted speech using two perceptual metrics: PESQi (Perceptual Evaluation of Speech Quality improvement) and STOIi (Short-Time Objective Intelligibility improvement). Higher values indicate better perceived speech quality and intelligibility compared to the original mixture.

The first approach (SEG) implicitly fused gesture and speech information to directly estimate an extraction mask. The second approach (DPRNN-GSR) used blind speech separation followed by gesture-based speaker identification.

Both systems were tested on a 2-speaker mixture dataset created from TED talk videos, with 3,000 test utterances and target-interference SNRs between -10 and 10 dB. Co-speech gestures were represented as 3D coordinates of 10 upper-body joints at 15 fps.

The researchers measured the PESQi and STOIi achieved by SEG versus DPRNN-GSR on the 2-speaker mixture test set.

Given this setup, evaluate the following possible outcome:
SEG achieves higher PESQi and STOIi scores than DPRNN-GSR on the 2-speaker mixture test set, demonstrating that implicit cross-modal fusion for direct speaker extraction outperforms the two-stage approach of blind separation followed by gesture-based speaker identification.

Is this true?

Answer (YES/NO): YES